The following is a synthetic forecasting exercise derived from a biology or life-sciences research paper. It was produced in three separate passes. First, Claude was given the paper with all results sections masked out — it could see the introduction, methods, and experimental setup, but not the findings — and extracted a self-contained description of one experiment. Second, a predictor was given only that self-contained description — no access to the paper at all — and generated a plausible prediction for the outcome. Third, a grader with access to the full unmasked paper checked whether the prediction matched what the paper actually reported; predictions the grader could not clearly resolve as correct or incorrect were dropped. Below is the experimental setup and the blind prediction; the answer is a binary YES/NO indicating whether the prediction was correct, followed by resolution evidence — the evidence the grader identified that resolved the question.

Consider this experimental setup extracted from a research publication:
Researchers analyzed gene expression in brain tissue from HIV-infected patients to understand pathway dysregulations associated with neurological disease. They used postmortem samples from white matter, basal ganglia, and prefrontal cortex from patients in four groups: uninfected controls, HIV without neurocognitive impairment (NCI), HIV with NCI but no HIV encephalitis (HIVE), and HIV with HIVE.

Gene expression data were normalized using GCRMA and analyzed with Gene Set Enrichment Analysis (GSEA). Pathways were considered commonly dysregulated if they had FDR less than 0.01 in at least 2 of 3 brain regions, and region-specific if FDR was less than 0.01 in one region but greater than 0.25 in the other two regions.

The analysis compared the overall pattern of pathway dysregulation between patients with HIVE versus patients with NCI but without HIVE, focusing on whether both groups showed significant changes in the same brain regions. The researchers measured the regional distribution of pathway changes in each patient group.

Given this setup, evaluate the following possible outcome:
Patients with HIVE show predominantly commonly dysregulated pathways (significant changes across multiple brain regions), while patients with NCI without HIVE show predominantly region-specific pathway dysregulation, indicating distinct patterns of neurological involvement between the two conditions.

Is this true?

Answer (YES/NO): NO